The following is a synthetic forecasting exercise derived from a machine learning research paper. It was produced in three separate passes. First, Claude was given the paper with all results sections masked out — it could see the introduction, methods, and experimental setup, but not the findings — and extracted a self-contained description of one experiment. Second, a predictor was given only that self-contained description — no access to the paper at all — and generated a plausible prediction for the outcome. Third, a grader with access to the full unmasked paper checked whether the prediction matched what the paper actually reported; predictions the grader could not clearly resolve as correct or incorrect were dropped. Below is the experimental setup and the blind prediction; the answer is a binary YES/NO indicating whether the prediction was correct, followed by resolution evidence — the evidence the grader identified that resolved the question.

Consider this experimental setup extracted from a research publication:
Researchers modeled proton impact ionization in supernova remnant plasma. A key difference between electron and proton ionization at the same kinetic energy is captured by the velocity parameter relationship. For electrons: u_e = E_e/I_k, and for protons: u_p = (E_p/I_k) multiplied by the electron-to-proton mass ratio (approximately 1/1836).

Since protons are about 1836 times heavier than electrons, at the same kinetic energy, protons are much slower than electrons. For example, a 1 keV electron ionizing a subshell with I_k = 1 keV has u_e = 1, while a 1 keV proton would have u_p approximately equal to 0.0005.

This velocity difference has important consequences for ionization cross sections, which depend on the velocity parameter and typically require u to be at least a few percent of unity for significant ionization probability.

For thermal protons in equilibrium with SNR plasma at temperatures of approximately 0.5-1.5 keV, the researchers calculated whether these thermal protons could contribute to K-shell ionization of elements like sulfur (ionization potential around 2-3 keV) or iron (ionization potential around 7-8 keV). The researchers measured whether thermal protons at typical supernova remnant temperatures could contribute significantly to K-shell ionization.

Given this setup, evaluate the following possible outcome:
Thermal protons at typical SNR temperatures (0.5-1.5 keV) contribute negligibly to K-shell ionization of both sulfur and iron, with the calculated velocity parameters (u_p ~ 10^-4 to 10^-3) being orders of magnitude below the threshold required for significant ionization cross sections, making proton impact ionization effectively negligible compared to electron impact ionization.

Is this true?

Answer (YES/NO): YES